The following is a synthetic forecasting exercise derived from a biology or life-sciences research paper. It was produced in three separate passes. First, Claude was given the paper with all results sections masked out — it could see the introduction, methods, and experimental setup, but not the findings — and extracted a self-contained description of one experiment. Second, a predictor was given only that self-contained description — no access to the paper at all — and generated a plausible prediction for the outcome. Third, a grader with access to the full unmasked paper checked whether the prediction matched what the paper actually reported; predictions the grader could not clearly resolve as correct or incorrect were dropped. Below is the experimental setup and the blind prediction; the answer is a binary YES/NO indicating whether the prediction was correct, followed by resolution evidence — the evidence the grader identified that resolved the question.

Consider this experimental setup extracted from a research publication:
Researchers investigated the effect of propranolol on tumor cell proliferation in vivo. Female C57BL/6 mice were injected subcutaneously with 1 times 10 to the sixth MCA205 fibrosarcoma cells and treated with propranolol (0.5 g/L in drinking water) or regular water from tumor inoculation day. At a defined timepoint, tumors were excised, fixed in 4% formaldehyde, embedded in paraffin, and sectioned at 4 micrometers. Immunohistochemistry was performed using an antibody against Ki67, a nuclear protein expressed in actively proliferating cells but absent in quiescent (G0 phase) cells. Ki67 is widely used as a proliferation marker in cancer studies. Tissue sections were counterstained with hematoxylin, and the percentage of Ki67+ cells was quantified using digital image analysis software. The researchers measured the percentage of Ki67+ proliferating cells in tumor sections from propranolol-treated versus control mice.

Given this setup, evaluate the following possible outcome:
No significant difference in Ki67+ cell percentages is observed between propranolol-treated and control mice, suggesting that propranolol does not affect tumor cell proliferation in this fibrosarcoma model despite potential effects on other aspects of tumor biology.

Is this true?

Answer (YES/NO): YES